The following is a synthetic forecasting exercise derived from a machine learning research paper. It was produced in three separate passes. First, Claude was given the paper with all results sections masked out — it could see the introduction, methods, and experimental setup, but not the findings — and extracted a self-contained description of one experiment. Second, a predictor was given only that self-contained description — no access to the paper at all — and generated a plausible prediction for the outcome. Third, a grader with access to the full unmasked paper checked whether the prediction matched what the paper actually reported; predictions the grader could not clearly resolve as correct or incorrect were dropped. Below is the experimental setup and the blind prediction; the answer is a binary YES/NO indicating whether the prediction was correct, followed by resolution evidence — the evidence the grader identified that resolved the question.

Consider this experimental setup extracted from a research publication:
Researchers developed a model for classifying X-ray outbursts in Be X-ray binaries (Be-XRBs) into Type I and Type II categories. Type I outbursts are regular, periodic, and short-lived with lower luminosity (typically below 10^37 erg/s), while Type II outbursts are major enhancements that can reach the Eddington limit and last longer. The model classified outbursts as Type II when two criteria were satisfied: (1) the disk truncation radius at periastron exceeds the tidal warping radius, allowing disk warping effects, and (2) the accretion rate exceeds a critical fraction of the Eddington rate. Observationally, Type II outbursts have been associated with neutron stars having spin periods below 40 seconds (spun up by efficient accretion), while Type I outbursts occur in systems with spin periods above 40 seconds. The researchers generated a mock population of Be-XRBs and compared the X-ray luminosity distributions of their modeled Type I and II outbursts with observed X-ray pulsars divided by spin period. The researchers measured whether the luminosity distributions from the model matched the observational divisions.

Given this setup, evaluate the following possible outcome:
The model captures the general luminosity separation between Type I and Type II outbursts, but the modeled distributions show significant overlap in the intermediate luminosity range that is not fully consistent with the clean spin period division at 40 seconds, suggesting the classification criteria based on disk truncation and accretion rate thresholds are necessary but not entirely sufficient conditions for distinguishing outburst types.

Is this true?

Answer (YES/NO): NO